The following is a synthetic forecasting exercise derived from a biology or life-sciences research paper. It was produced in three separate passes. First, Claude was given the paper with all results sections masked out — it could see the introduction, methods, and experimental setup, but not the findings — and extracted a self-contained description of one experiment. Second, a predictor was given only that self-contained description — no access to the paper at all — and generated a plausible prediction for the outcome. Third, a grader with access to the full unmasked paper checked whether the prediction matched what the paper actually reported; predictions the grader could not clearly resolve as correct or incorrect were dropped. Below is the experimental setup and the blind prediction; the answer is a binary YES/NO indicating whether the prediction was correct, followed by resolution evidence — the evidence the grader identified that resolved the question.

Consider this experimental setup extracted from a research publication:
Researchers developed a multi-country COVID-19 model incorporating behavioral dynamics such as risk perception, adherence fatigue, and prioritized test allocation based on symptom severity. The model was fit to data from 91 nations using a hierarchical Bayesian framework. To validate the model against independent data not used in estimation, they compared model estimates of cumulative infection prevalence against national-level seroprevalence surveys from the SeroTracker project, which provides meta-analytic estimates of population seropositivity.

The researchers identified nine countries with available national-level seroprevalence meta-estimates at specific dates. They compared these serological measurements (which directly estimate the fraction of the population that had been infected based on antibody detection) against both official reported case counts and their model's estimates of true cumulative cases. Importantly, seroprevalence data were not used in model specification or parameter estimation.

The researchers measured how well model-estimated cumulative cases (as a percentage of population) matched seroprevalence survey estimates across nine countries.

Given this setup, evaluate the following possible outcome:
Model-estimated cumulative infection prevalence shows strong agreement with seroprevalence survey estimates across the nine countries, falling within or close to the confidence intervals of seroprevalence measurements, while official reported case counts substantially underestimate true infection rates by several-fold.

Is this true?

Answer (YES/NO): YES